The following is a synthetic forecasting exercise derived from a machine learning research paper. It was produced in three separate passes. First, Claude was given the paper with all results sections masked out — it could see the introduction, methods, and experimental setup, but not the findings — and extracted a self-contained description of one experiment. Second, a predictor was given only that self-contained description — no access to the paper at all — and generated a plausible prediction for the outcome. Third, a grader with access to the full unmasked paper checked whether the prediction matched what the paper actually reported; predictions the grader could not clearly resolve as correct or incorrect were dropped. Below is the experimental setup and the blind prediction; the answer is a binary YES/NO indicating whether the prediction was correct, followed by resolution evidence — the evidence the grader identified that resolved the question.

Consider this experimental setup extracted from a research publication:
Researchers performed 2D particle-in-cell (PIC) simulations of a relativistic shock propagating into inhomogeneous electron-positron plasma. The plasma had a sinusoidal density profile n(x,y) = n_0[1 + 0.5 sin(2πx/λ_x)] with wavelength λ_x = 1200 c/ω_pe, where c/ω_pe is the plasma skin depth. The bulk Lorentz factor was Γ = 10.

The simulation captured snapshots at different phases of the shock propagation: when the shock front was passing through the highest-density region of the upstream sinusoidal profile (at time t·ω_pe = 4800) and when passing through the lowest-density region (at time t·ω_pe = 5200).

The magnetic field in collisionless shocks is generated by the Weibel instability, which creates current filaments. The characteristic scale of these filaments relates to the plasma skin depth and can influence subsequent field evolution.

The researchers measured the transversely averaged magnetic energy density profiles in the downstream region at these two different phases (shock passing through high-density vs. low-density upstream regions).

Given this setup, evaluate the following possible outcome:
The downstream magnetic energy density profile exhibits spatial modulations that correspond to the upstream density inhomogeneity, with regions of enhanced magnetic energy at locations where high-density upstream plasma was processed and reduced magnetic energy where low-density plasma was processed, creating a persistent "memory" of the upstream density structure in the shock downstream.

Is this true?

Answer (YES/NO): NO